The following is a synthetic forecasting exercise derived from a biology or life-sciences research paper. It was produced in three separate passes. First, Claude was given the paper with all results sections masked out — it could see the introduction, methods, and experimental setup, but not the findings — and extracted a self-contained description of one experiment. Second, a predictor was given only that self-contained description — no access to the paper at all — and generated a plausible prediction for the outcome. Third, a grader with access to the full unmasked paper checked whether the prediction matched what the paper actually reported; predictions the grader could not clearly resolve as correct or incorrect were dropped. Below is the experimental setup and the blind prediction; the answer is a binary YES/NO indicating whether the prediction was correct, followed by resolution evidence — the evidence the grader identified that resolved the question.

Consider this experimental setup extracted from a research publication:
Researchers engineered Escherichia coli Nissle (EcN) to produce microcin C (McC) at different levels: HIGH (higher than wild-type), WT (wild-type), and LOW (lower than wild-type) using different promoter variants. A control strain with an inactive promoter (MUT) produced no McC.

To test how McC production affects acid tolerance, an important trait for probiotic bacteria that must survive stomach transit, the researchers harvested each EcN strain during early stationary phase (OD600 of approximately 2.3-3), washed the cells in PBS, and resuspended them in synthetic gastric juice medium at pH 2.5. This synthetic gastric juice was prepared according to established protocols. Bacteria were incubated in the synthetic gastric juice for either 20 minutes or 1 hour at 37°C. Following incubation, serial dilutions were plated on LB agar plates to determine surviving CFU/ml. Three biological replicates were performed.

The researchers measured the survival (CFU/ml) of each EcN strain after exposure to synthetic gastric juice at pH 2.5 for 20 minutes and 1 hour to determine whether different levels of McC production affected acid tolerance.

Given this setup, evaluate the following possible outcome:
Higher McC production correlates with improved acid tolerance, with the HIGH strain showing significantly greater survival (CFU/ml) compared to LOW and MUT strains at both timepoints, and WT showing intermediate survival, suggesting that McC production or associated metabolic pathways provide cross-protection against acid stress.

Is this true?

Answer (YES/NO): NO